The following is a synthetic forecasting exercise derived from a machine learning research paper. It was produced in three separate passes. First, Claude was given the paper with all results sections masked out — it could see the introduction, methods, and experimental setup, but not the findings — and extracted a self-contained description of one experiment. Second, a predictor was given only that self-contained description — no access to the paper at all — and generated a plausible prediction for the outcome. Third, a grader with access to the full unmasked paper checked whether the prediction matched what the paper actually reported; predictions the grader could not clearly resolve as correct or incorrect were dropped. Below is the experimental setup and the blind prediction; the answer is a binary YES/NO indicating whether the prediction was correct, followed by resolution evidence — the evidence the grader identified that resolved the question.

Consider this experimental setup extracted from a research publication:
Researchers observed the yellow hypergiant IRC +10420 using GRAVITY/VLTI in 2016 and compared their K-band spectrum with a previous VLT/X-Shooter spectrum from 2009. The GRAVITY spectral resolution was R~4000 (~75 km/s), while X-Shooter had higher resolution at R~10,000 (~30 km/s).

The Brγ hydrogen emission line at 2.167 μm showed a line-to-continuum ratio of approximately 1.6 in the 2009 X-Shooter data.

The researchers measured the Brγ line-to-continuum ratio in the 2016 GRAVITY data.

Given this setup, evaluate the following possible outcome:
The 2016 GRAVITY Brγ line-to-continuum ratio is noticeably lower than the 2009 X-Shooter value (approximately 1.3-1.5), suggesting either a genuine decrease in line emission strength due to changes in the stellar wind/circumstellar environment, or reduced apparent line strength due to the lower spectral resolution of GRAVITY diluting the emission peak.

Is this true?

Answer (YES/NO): NO